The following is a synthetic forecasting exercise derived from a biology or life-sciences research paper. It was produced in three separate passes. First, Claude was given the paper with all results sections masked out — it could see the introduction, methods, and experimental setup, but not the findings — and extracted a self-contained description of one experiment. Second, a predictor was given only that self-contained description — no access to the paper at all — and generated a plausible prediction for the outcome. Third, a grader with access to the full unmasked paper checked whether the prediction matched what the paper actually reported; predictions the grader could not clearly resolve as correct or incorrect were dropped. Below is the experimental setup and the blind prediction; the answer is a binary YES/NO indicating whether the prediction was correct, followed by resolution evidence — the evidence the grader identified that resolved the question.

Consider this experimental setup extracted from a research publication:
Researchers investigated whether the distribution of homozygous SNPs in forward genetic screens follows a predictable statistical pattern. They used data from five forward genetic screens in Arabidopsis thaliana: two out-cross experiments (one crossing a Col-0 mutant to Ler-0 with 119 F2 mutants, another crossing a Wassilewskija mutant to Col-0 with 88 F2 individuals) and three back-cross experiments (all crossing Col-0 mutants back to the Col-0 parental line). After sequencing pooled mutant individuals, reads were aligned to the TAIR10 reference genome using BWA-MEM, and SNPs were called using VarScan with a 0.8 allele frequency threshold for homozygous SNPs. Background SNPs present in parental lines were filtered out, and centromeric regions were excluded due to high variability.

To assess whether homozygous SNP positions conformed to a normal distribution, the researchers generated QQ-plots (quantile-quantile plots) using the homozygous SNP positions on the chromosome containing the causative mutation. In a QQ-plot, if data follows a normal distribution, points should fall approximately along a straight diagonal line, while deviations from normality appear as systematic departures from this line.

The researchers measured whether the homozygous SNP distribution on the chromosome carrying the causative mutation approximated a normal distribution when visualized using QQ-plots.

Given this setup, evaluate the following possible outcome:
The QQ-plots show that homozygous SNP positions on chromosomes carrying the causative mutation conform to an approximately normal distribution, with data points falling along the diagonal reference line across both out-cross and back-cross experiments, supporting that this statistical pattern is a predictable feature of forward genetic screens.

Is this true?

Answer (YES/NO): YES